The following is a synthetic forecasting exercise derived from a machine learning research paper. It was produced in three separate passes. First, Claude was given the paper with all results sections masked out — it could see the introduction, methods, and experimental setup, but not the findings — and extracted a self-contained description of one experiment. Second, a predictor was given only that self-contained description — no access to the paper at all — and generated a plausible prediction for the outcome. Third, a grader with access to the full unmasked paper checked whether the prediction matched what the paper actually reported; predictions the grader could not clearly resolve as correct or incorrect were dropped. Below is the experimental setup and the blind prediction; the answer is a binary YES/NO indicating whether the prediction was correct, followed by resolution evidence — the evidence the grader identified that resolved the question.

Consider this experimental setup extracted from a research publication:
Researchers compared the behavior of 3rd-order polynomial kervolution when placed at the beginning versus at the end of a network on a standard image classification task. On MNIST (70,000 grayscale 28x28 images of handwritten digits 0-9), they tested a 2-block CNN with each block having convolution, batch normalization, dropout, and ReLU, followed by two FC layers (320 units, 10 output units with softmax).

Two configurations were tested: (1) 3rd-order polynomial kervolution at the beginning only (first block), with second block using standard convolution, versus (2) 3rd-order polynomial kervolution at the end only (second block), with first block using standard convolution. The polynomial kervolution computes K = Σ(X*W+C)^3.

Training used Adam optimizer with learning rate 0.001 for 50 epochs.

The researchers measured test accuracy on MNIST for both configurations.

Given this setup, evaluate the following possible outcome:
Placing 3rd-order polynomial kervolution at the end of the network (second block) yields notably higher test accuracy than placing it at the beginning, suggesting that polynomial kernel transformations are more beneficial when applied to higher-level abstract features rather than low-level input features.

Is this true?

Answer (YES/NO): NO